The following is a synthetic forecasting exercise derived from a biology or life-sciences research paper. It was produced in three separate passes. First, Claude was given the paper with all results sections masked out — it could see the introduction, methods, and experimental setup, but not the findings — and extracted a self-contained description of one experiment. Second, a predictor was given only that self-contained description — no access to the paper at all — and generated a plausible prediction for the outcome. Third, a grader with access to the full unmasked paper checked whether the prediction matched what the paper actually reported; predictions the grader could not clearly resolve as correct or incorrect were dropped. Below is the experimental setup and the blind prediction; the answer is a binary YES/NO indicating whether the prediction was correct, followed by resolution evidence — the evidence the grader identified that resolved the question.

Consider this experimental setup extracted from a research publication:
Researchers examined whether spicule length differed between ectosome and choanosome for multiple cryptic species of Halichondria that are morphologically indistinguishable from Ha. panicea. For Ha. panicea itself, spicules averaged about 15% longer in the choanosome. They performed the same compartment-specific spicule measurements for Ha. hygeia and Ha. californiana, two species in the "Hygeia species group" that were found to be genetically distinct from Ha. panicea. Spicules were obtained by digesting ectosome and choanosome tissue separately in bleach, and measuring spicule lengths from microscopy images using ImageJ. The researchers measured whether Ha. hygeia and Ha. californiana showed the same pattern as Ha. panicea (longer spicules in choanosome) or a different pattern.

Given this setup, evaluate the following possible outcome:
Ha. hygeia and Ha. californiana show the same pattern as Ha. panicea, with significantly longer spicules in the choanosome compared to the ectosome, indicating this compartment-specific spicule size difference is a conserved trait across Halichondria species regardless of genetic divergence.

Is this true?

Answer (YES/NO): NO